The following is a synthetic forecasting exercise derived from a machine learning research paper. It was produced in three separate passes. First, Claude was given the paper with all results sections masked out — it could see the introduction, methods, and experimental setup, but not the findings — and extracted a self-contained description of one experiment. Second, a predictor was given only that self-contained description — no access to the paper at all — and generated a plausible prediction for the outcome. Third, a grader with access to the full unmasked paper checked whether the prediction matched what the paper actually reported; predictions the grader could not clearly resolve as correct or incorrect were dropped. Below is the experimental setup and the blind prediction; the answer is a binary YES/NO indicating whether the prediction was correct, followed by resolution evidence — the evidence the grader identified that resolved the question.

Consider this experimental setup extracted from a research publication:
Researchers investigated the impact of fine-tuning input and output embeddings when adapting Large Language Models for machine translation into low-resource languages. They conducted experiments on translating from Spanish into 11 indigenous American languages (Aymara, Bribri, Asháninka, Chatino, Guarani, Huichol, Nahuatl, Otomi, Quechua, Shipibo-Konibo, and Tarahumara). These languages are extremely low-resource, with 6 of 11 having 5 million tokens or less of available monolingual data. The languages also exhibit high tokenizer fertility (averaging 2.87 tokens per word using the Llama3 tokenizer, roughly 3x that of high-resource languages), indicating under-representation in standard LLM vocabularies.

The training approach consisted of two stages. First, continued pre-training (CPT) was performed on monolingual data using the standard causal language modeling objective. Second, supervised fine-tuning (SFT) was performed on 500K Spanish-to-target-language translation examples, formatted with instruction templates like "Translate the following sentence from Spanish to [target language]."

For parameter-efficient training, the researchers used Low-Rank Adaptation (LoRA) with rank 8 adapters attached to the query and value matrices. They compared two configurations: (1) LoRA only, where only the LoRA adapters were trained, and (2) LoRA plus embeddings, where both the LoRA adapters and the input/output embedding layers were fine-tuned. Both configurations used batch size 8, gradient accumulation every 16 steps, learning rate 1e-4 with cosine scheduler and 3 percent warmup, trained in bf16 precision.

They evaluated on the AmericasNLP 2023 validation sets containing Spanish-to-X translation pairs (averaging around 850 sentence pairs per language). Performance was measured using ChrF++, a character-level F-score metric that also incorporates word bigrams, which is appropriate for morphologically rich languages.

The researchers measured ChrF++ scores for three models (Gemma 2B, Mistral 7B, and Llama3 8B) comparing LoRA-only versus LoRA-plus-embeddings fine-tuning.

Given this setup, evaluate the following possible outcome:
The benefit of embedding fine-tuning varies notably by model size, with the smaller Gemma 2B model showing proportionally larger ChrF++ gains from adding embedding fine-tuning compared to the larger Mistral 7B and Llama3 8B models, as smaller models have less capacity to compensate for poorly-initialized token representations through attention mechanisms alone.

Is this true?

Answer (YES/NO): NO